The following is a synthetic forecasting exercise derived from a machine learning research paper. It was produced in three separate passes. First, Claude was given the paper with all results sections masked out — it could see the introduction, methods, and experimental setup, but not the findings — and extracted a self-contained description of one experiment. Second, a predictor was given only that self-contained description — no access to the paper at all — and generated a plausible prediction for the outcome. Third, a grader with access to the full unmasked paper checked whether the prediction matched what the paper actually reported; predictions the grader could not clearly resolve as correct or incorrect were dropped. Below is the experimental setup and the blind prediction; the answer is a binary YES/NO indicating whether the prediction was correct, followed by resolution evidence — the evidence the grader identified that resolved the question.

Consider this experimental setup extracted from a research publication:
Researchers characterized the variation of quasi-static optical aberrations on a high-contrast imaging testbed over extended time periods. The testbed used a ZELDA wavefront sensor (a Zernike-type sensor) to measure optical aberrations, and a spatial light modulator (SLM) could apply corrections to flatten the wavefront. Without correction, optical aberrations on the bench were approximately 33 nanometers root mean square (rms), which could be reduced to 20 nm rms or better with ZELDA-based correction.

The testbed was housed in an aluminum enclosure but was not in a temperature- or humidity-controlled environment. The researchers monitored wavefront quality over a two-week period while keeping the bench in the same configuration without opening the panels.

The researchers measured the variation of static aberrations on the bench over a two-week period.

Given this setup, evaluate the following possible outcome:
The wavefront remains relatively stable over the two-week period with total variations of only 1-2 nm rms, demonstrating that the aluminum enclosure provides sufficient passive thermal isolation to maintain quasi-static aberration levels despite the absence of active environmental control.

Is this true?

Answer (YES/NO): NO